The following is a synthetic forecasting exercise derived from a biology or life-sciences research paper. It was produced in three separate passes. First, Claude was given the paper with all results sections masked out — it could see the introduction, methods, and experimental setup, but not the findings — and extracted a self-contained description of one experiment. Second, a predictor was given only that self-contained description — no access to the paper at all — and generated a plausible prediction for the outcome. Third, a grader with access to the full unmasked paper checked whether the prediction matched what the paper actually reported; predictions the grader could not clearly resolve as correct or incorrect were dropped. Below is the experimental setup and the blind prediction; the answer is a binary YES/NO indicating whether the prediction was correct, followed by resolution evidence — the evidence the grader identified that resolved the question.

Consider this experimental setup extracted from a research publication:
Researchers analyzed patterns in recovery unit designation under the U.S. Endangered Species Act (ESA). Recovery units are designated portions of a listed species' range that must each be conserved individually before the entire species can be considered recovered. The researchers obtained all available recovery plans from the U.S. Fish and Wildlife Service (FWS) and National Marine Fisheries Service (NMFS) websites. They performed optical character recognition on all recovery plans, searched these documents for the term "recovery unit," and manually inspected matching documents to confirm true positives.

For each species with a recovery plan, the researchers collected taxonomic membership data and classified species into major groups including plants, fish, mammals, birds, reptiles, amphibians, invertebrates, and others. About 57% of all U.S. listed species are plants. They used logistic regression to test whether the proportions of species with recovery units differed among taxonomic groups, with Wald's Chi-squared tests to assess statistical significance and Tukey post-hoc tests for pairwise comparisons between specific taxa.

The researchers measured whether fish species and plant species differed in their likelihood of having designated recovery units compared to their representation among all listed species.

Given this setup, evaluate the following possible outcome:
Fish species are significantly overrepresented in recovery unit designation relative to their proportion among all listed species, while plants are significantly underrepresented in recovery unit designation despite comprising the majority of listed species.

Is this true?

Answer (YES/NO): YES